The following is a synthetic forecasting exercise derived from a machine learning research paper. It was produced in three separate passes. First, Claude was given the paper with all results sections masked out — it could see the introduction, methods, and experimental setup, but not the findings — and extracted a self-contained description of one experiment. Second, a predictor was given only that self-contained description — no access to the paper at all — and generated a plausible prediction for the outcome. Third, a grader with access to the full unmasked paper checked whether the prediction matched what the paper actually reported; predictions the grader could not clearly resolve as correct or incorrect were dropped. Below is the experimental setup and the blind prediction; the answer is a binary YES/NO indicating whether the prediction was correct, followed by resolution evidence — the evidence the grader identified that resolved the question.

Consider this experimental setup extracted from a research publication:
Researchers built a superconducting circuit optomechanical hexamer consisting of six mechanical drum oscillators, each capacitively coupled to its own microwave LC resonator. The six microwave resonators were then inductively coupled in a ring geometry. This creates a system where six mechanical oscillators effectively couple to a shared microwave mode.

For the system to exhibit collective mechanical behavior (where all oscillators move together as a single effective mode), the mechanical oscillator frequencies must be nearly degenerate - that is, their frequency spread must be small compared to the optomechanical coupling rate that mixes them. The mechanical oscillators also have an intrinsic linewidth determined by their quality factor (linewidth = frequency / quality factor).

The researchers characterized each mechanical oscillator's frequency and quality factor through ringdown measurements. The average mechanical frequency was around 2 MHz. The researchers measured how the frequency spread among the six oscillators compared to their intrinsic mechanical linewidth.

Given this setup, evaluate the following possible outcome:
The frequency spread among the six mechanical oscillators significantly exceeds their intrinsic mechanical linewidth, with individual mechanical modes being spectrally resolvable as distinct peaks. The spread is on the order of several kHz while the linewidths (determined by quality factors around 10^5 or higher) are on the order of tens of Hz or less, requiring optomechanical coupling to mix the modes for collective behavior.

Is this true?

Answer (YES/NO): YES